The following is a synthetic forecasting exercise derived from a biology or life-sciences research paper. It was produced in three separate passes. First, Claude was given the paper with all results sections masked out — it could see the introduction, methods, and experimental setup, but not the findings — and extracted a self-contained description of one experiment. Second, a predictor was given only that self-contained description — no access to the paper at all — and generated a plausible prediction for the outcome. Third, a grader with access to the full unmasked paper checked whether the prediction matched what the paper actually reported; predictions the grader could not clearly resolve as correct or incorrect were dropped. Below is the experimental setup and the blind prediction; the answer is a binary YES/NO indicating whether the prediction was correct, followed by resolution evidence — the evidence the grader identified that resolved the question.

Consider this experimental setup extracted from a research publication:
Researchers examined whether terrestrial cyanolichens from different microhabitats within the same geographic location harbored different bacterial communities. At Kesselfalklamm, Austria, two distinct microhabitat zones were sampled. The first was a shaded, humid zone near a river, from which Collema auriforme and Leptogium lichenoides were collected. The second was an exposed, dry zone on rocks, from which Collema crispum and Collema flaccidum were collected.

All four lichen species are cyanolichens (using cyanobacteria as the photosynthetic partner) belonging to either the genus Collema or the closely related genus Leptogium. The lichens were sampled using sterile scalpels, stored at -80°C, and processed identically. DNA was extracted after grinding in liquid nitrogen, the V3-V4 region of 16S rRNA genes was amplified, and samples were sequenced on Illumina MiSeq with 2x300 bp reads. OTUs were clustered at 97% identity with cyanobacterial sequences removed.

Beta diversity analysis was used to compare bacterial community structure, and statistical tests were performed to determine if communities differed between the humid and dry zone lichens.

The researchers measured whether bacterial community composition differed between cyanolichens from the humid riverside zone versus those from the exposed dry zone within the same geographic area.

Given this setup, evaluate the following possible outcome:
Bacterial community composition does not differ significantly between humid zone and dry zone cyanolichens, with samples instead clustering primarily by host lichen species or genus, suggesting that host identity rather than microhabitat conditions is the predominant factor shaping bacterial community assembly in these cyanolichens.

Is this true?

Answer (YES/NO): NO